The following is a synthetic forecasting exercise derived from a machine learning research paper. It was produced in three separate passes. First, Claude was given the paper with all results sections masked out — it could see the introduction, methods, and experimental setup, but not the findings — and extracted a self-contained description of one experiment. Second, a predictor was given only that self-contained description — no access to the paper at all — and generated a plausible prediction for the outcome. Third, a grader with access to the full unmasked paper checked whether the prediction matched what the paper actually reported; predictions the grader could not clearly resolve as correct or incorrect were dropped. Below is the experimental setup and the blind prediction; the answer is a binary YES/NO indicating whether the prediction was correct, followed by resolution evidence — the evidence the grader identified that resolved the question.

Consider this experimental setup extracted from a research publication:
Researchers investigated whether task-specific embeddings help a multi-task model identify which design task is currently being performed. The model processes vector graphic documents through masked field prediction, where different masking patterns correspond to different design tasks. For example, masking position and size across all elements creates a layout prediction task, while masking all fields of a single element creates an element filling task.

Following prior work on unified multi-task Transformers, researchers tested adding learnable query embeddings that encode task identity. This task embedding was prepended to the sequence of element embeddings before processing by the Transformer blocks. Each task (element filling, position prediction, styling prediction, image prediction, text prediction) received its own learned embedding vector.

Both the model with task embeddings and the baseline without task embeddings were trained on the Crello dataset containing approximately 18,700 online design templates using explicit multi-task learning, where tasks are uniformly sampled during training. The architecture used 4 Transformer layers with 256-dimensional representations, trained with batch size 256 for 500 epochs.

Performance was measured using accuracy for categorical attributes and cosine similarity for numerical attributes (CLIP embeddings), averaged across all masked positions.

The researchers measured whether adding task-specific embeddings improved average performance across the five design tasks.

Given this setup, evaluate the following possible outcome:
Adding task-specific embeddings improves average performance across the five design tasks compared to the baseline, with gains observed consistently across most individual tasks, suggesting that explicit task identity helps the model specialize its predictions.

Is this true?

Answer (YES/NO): NO